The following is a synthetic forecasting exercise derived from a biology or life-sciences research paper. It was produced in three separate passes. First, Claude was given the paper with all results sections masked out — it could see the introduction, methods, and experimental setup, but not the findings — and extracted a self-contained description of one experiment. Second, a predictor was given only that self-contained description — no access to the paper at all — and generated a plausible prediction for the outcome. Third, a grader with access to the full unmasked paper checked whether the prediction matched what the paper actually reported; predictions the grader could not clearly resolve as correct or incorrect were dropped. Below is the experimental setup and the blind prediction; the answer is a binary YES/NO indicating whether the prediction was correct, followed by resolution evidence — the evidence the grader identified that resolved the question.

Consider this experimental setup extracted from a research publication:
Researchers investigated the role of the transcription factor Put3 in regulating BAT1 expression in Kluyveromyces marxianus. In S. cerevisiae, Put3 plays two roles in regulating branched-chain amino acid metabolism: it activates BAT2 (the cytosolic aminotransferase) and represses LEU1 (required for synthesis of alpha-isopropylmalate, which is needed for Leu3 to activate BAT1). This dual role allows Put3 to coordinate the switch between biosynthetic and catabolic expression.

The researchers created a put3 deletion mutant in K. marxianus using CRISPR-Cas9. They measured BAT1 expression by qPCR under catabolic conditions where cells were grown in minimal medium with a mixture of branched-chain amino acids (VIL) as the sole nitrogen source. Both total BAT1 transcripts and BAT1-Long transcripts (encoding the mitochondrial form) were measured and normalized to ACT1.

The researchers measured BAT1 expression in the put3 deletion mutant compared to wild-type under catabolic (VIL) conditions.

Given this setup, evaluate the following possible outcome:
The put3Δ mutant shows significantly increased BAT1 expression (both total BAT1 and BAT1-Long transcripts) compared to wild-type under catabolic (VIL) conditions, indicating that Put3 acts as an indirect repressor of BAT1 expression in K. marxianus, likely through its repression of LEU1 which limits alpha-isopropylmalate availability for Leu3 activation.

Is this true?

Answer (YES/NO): NO